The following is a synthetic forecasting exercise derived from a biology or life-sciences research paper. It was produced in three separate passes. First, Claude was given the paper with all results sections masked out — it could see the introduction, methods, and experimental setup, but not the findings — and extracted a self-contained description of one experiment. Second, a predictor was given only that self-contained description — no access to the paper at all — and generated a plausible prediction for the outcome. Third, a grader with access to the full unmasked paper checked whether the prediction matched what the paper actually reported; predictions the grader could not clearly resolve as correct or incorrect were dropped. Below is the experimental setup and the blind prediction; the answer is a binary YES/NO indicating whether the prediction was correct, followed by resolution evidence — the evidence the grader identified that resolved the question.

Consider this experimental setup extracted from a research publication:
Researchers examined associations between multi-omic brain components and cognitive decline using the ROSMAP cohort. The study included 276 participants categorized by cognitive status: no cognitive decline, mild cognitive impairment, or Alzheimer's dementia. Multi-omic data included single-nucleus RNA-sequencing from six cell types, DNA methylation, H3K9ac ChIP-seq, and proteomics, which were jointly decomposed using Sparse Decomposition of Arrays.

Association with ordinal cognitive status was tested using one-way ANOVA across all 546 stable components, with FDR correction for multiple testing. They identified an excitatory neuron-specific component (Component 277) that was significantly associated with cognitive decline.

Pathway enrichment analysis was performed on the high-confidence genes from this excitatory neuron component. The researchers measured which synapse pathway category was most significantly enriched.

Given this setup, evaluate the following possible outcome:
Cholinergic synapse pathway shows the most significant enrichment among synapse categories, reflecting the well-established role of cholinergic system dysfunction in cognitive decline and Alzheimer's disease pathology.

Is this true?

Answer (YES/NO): NO